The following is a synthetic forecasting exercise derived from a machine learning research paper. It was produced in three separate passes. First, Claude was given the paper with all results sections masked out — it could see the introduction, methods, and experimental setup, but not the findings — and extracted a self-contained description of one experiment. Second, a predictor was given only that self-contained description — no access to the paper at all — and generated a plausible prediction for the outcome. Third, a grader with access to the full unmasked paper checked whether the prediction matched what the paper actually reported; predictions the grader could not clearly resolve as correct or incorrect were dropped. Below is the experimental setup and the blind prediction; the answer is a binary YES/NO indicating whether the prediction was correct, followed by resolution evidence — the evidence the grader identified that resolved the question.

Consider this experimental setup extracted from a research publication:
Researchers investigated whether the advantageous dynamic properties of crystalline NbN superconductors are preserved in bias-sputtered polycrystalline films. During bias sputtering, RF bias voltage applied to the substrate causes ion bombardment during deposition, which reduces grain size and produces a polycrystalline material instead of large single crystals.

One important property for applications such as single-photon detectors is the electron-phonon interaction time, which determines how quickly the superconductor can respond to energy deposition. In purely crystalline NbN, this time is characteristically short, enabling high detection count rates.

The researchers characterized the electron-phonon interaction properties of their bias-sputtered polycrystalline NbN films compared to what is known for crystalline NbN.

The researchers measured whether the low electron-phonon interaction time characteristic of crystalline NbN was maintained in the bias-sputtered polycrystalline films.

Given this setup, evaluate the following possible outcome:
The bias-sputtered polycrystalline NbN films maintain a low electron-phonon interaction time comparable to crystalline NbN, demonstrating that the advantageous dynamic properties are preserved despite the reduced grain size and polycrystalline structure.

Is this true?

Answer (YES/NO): YES